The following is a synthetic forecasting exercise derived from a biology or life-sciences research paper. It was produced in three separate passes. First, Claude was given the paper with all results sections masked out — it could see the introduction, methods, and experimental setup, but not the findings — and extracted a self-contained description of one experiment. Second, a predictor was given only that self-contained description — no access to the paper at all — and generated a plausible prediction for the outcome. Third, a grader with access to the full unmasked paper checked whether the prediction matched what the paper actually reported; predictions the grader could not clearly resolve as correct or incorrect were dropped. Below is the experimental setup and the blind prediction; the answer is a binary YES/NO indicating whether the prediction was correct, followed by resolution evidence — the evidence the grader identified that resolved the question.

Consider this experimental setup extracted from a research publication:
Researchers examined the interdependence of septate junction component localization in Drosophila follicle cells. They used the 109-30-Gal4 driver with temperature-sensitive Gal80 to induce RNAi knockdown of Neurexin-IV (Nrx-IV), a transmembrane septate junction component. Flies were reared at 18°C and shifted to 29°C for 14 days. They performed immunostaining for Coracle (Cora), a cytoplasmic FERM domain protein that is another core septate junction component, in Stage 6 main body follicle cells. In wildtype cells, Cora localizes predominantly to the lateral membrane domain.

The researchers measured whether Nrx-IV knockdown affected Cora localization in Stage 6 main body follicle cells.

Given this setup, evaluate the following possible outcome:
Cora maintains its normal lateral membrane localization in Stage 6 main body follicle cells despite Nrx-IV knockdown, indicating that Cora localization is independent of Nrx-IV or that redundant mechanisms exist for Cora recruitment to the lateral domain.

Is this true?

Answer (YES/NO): NO